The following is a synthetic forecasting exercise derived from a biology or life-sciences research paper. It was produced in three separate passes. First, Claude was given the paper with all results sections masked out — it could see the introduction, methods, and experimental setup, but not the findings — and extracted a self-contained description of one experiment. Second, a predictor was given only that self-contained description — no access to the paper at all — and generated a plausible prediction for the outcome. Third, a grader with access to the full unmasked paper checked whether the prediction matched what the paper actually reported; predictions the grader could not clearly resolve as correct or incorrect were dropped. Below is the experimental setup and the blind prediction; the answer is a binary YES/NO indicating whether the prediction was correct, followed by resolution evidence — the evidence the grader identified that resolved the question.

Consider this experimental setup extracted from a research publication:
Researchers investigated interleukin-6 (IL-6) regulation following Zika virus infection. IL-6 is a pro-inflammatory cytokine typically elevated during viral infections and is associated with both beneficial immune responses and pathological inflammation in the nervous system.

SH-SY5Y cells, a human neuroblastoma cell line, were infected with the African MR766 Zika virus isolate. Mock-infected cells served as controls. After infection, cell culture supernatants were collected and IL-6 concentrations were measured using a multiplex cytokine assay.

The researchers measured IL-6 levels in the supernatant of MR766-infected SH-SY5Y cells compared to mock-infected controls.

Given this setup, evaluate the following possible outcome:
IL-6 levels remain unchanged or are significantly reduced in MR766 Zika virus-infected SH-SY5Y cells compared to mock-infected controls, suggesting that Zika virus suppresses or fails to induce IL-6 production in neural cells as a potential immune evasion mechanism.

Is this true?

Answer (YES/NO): YES